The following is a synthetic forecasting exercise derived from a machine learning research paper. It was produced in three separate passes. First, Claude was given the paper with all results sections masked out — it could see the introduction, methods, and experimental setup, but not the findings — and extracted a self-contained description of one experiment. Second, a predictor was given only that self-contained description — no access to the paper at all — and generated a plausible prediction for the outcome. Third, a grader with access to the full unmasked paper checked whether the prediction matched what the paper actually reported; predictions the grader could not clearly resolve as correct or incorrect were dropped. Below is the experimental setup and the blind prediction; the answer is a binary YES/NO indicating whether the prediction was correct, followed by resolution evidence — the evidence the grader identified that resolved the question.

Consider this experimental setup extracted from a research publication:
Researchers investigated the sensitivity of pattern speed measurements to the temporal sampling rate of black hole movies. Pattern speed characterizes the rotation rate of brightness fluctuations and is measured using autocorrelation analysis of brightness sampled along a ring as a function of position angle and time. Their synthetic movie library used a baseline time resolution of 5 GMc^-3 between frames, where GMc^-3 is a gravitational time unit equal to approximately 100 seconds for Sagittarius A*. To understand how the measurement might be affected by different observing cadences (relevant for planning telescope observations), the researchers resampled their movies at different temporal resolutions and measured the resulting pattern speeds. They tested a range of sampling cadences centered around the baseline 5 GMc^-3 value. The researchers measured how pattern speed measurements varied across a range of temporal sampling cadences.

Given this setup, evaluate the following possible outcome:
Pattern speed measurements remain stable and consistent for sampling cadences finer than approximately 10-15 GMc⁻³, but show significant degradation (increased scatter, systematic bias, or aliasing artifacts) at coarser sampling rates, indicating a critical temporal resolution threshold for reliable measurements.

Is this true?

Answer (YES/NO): YES